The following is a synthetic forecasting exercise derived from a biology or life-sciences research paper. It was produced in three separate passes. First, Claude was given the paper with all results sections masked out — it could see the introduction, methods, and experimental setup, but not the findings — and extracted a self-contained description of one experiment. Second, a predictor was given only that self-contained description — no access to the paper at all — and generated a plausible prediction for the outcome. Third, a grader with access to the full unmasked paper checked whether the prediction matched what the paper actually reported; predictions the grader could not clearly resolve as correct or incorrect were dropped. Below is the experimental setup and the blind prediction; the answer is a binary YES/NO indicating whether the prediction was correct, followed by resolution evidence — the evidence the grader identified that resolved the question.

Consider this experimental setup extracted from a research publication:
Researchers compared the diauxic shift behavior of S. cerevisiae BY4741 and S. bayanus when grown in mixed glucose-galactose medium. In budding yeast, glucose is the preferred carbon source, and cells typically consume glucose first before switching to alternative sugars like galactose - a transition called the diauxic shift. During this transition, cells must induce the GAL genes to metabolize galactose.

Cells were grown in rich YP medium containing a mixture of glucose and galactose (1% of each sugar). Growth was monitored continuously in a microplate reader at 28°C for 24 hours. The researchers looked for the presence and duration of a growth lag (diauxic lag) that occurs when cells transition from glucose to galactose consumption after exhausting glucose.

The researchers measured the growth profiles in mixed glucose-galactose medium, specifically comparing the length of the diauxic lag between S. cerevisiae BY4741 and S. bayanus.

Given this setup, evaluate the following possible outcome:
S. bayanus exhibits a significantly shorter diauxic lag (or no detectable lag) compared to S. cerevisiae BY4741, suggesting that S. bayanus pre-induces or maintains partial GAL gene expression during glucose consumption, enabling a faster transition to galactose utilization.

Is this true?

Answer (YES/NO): YES